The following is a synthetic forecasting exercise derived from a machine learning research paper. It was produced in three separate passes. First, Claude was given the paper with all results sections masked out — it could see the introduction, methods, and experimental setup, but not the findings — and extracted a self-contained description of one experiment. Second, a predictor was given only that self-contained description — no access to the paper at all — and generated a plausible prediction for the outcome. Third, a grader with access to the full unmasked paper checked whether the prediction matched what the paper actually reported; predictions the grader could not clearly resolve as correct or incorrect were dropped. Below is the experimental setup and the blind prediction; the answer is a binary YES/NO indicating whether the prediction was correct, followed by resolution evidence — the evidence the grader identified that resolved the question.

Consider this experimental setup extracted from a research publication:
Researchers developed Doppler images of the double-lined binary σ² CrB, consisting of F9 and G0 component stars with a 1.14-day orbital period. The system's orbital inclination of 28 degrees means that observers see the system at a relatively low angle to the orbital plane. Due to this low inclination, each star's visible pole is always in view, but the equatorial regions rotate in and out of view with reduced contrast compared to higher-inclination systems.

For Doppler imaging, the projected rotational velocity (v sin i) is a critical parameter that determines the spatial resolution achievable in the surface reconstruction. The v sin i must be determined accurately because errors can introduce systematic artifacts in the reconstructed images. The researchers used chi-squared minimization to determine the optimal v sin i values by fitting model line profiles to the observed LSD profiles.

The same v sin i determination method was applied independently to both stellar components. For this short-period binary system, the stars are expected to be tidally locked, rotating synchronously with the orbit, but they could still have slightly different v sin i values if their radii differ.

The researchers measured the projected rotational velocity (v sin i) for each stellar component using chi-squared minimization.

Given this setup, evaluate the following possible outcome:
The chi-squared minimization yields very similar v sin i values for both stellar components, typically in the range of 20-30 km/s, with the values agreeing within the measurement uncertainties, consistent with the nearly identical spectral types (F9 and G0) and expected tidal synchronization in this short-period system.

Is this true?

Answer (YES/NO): YES